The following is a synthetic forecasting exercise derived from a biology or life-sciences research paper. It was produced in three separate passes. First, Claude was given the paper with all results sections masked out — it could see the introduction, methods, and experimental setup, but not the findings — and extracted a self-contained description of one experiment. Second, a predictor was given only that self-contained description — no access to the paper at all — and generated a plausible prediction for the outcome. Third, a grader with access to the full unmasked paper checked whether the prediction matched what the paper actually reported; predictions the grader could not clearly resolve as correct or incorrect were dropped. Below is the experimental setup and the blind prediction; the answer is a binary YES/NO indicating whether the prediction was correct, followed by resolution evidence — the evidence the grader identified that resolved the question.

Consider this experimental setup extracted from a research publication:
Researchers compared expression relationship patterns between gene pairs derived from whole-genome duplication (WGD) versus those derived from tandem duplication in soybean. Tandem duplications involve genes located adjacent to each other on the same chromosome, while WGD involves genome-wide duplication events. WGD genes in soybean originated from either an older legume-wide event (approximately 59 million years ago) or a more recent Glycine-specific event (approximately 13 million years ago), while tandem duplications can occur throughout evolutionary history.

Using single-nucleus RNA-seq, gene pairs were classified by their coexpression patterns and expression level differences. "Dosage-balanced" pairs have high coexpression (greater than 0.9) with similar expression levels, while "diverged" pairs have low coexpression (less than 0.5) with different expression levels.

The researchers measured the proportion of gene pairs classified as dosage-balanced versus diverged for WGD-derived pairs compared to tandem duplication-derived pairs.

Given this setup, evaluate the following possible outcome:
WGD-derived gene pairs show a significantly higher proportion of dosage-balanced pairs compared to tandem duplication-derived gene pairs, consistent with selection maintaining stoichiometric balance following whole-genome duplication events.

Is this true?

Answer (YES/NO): YES